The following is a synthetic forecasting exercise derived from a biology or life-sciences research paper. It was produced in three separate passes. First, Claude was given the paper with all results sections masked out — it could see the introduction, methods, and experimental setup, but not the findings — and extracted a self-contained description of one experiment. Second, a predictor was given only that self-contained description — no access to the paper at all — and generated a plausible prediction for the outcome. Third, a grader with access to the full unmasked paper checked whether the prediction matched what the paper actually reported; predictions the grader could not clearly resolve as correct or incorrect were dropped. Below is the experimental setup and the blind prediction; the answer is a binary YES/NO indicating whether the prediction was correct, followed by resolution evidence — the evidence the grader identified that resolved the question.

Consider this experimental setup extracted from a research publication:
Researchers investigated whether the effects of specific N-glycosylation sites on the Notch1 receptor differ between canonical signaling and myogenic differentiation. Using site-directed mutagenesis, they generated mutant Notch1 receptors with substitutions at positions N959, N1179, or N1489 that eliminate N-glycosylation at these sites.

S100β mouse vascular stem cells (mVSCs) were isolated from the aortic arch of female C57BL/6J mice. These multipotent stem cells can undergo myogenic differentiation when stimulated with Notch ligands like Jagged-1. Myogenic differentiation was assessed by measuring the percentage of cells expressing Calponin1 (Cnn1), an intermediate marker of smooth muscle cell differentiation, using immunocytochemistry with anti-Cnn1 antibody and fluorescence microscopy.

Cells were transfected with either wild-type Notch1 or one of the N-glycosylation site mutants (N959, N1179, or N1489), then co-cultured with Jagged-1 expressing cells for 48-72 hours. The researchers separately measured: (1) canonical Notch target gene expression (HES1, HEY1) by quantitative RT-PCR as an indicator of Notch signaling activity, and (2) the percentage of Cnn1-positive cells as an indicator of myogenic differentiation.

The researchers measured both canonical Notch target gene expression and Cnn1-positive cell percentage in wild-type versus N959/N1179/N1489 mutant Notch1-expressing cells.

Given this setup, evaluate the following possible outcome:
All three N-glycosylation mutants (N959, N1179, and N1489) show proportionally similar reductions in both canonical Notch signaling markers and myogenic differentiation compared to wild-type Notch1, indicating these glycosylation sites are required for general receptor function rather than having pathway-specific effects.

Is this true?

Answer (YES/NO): NO